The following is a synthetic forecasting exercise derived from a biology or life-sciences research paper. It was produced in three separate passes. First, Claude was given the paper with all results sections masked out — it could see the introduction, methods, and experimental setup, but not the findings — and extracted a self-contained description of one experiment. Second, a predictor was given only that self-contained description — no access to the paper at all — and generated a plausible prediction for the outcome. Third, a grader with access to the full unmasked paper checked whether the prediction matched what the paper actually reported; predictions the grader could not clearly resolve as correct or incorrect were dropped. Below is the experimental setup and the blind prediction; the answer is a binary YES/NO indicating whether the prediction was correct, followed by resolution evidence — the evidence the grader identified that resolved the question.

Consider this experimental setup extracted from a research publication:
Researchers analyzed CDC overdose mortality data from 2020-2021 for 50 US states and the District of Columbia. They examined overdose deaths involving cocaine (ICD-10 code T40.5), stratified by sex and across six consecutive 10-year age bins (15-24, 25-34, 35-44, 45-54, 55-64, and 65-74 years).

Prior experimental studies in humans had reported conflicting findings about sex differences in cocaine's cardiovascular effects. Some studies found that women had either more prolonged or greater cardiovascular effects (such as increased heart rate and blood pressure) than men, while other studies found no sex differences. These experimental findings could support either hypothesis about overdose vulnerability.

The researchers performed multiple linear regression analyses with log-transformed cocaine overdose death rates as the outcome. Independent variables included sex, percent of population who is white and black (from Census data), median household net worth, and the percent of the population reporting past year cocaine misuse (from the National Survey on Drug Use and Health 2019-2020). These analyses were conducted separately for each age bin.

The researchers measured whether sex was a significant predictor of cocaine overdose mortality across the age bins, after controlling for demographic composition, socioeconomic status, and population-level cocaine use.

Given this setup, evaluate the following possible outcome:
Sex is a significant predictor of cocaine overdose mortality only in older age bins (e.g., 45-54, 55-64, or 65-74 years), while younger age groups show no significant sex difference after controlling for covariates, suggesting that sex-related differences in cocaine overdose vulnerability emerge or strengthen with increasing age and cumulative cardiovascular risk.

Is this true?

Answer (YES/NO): NO